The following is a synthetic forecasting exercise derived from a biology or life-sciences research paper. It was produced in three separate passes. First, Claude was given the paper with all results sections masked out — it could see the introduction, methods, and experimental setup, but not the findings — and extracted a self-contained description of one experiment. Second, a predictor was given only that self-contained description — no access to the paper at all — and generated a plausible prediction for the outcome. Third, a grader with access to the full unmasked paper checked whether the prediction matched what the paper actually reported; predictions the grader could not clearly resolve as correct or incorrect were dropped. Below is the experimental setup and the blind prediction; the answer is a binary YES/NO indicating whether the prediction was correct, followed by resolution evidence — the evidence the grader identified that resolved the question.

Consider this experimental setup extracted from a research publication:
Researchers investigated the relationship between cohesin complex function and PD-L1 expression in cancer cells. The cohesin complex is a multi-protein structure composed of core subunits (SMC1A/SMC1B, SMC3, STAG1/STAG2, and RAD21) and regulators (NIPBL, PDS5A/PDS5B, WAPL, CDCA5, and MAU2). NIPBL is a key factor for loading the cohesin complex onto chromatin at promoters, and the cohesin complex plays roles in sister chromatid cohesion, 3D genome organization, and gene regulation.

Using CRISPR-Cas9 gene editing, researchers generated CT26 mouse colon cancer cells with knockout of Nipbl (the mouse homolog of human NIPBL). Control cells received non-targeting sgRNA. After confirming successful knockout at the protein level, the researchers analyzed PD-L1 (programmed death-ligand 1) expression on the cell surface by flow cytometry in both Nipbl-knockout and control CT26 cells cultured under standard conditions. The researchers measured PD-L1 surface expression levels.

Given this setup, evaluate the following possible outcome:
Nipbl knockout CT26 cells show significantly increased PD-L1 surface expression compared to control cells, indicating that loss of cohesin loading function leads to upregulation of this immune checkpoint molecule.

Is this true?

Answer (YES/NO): YES